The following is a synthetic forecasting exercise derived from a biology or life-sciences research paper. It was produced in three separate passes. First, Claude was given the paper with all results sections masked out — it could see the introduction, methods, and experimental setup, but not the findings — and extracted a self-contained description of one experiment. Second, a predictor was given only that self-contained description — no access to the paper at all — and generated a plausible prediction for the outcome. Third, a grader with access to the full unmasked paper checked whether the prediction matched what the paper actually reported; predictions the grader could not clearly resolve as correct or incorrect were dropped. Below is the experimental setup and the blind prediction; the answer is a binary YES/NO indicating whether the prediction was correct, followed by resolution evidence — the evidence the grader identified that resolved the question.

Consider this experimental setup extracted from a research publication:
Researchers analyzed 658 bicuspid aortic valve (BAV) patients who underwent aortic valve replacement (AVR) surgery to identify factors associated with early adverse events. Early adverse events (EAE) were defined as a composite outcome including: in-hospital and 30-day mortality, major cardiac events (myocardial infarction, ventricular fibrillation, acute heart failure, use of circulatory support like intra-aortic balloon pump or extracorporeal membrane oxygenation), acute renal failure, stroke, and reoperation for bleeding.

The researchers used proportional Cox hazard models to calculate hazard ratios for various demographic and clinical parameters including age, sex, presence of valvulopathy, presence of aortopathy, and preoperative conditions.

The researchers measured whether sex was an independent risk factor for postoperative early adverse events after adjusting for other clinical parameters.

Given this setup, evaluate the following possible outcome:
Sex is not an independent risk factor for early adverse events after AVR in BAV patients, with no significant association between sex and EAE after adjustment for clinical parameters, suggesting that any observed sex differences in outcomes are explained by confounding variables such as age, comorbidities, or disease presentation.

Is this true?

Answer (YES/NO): YES